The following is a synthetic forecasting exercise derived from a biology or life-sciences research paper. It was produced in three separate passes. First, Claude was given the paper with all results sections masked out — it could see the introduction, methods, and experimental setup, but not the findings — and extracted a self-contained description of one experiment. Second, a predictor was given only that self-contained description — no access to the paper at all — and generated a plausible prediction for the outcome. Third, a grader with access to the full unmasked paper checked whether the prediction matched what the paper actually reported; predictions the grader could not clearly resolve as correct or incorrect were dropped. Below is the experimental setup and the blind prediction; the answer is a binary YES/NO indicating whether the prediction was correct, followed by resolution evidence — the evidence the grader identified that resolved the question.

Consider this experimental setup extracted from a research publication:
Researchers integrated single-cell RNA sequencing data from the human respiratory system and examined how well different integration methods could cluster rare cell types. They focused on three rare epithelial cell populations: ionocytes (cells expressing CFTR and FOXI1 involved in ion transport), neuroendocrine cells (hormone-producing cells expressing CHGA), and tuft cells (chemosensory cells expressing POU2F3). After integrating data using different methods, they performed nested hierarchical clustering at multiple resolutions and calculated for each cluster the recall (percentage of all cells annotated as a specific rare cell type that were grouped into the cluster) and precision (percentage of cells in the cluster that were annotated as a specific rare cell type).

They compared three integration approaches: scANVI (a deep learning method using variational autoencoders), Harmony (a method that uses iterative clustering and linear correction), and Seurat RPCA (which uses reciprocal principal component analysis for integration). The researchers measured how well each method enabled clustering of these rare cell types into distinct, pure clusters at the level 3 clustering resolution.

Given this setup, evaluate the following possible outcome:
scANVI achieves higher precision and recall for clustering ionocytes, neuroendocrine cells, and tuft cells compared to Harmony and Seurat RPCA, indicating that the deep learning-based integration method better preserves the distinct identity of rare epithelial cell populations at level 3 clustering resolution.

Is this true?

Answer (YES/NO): YES